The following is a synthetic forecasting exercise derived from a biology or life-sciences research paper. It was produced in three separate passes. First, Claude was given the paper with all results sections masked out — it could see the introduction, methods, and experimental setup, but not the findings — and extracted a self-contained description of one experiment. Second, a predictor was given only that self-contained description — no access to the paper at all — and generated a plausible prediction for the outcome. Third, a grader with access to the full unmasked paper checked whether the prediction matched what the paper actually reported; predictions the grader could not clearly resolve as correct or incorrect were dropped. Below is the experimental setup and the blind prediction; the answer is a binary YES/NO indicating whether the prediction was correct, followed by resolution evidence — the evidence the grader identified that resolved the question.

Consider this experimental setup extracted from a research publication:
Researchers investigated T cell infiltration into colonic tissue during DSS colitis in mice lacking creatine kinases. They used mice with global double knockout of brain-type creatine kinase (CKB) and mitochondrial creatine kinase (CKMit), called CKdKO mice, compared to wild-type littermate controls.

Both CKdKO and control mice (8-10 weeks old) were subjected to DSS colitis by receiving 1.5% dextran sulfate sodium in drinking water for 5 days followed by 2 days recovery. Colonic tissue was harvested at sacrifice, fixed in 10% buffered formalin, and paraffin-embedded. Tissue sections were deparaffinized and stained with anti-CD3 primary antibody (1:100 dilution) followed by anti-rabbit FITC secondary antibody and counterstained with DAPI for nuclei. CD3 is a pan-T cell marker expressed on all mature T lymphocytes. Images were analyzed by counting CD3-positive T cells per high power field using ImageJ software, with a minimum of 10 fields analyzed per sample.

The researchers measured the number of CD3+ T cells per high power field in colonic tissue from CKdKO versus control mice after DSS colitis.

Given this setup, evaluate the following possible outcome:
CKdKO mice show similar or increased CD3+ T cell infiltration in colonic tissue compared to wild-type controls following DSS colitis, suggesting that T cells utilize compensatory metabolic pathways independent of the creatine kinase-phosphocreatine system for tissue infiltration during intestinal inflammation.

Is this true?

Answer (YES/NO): YES